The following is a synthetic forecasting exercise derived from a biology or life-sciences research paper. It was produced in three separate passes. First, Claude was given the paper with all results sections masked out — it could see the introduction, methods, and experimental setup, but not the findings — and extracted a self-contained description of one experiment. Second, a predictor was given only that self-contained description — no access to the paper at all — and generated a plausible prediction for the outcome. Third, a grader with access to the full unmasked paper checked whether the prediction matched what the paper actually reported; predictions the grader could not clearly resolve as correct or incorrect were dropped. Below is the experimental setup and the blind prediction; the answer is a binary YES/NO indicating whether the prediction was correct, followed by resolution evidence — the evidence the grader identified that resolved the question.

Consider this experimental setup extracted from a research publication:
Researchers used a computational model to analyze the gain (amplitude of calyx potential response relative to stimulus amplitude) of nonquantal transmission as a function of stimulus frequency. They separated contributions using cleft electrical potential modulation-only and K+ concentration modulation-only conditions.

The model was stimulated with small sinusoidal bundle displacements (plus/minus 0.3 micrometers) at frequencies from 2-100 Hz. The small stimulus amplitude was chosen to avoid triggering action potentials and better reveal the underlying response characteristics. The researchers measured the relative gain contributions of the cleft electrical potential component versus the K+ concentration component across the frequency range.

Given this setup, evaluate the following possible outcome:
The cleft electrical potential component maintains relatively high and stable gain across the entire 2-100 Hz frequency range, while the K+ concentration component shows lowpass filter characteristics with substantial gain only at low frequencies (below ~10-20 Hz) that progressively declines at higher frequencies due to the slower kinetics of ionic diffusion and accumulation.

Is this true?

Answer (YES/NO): NO